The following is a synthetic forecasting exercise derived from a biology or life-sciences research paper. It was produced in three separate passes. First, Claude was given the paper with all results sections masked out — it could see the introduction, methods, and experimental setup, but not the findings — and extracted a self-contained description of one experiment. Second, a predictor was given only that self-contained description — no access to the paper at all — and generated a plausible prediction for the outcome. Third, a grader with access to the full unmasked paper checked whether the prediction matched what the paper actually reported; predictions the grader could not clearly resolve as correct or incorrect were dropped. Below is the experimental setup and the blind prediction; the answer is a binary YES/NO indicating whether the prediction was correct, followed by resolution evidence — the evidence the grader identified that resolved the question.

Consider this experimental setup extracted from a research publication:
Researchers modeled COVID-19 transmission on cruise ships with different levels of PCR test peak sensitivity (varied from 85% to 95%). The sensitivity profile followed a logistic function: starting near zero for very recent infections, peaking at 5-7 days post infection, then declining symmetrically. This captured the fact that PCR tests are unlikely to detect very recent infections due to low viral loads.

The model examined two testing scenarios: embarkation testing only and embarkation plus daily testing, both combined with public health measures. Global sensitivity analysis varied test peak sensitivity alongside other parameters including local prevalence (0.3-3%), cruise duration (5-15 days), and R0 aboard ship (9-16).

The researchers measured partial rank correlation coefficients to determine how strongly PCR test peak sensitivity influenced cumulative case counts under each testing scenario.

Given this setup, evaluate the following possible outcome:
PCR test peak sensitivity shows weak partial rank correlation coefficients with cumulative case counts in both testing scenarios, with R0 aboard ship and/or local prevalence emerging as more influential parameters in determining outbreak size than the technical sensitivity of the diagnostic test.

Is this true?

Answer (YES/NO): YES